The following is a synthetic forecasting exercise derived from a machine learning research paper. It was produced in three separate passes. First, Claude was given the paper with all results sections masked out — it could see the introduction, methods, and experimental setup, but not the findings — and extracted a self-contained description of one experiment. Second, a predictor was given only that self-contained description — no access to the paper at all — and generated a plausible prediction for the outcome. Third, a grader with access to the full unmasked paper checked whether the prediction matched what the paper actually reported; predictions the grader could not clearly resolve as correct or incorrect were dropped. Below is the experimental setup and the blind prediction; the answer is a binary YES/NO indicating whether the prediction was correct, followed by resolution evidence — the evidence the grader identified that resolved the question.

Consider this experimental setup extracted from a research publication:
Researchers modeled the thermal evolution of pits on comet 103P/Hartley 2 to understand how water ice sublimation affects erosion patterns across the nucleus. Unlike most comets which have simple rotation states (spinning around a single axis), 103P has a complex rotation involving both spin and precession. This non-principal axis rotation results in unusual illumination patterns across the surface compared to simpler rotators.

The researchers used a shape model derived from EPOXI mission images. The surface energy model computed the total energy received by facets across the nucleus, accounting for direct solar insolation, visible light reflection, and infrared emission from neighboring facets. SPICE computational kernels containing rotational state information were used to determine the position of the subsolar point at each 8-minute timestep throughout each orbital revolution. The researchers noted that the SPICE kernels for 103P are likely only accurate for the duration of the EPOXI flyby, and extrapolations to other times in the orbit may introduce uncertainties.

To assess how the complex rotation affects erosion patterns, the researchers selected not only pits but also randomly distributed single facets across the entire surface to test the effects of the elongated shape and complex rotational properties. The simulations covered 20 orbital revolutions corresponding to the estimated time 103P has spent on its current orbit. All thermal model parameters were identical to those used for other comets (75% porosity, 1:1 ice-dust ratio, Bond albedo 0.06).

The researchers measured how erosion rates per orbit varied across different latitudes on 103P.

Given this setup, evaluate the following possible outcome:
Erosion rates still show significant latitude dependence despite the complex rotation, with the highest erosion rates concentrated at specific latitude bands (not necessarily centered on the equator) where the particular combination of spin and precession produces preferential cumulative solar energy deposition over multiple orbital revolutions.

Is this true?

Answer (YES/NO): YES